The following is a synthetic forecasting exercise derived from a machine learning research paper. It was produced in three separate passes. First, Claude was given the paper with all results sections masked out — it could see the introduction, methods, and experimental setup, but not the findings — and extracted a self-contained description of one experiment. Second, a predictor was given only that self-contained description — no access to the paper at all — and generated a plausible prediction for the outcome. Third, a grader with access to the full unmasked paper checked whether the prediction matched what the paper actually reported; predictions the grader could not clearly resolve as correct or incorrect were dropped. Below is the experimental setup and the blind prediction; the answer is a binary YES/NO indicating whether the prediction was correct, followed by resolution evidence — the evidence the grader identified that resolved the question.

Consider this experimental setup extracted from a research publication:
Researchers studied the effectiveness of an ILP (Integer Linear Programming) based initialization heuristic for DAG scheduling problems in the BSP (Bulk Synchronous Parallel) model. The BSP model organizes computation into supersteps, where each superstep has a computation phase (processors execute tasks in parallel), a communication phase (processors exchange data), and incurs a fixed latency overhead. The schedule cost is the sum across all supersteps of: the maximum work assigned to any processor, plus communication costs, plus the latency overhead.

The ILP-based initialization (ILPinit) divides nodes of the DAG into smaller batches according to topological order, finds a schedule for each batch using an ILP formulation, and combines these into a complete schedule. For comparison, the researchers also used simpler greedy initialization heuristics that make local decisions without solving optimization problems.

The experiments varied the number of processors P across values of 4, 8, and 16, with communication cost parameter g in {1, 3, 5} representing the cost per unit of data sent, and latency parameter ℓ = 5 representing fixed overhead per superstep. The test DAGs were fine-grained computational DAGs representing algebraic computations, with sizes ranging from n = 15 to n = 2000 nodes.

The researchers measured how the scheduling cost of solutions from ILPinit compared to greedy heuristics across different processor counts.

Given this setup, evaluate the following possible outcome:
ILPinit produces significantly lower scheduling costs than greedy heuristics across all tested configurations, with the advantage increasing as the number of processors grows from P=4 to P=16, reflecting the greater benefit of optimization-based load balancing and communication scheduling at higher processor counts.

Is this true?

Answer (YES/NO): NO